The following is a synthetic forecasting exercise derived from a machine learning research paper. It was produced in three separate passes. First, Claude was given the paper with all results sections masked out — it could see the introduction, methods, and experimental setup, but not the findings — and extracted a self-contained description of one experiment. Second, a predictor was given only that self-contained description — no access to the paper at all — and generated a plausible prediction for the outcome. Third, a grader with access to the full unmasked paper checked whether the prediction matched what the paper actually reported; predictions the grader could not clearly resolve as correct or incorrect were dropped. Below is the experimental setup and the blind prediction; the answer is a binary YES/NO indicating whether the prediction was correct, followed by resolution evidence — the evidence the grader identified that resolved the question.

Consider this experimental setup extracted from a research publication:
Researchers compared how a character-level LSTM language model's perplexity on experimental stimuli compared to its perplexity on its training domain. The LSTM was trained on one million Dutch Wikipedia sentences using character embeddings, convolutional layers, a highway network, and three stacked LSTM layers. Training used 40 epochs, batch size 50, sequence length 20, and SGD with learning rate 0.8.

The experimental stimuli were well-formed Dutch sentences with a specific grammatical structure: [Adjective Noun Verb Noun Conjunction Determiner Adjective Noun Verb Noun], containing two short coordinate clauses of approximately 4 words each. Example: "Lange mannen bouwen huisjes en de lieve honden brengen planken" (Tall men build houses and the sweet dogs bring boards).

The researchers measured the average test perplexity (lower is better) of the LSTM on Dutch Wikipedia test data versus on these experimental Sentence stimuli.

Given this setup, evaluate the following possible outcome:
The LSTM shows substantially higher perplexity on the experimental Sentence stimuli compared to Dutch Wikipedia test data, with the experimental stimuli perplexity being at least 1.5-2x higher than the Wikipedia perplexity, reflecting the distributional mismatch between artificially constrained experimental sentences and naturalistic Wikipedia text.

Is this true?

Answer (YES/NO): YES